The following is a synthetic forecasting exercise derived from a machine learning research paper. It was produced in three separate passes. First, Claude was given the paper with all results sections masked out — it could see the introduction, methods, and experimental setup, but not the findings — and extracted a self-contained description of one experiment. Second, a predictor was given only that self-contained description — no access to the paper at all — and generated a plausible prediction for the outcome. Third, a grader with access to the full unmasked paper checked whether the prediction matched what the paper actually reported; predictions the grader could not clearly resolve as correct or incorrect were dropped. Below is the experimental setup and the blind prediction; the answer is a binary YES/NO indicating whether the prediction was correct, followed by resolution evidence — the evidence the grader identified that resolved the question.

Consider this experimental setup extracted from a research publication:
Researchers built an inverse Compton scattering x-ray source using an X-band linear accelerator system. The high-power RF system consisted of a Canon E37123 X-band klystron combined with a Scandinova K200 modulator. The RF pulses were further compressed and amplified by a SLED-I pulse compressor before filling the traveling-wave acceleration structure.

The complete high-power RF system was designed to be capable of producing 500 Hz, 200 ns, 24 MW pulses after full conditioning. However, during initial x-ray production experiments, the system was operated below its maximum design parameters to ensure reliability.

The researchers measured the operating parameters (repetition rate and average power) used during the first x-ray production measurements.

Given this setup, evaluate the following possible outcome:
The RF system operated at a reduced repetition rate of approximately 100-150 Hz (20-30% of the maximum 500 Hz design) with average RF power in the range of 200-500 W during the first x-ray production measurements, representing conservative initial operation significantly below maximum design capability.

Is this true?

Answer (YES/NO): NO